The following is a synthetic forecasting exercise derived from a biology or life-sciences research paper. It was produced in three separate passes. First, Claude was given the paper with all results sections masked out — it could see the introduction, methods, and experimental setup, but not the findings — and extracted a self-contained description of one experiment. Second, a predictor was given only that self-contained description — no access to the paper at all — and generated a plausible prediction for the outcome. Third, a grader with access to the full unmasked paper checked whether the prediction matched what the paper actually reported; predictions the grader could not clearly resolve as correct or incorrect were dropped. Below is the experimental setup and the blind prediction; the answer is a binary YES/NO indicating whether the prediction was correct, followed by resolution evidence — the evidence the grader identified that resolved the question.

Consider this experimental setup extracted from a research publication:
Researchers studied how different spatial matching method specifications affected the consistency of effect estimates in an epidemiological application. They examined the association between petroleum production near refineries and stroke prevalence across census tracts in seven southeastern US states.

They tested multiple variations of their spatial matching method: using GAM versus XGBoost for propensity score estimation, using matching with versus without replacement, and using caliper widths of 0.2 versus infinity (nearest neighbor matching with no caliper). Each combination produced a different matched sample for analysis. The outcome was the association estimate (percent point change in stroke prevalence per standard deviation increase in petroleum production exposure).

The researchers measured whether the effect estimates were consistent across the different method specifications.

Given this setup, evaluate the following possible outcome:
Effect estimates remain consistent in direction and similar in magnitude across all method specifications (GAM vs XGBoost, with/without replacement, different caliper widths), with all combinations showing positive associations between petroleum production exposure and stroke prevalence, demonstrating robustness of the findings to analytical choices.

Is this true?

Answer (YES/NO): YES